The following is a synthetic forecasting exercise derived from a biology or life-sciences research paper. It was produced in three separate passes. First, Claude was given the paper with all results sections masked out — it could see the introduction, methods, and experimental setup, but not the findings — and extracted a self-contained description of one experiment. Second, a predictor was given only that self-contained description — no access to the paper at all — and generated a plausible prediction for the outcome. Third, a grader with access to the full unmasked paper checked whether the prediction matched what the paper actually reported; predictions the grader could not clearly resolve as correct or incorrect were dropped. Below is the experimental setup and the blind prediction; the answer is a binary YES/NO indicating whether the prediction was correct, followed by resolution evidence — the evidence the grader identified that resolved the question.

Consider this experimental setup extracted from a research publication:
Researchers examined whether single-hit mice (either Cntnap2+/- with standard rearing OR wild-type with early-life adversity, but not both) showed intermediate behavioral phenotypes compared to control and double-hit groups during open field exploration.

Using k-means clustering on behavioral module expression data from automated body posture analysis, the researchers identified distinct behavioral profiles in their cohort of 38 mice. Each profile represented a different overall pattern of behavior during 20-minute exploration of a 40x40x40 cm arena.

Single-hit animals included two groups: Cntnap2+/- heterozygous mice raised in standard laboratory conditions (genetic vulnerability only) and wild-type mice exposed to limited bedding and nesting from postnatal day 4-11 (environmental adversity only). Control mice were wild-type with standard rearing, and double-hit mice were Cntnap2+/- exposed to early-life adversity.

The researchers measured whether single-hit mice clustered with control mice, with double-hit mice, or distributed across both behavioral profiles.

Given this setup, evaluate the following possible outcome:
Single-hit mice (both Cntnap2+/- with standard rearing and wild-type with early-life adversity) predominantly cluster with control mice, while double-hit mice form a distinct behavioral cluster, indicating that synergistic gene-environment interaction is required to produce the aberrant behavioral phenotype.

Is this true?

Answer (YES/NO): YES